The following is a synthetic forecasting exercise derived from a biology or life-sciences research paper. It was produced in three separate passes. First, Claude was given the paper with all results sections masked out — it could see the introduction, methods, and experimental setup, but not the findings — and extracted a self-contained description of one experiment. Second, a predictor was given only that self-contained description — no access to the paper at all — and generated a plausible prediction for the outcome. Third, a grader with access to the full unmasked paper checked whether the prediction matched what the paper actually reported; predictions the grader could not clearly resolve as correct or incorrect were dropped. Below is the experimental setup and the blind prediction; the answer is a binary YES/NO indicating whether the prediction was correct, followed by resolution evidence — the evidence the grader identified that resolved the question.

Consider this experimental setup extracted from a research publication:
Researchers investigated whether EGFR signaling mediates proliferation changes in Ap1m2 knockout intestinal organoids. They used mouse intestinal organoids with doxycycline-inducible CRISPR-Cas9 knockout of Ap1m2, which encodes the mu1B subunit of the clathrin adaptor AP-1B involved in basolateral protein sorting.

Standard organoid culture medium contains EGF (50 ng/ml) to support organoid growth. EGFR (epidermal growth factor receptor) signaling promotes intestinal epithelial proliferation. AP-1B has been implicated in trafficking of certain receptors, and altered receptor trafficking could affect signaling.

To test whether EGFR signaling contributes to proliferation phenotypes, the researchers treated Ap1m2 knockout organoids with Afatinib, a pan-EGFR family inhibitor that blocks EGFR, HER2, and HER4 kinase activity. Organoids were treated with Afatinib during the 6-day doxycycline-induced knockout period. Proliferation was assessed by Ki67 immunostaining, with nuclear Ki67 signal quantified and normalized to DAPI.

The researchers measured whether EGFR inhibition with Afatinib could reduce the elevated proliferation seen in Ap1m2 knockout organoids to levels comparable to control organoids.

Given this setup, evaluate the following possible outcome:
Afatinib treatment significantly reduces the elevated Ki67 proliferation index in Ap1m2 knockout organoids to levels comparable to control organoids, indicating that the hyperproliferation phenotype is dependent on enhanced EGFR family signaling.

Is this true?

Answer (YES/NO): YES